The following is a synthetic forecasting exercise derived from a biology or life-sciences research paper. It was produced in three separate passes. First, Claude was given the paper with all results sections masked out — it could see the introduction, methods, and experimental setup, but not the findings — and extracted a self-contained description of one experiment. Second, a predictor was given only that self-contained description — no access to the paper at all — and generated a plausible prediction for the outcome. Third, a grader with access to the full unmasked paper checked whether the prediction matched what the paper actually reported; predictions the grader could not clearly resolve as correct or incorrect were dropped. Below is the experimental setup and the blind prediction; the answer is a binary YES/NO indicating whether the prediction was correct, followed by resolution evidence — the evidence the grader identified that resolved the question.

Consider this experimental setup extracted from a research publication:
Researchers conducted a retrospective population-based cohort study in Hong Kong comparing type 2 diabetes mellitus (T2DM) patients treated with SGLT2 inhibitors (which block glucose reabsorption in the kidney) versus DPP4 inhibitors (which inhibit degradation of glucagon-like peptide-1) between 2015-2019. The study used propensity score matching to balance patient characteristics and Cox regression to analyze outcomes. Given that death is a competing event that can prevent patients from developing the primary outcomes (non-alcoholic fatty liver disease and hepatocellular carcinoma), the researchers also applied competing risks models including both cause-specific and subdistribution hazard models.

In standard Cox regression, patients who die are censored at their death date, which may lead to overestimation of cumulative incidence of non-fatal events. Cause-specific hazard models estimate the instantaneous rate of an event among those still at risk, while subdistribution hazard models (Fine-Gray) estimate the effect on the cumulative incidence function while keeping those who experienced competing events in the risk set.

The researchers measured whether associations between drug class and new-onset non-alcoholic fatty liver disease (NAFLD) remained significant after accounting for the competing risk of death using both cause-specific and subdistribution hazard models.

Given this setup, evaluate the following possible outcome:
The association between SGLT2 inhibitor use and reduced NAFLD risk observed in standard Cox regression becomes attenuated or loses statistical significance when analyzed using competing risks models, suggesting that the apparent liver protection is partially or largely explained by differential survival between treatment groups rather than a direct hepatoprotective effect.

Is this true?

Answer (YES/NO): NO